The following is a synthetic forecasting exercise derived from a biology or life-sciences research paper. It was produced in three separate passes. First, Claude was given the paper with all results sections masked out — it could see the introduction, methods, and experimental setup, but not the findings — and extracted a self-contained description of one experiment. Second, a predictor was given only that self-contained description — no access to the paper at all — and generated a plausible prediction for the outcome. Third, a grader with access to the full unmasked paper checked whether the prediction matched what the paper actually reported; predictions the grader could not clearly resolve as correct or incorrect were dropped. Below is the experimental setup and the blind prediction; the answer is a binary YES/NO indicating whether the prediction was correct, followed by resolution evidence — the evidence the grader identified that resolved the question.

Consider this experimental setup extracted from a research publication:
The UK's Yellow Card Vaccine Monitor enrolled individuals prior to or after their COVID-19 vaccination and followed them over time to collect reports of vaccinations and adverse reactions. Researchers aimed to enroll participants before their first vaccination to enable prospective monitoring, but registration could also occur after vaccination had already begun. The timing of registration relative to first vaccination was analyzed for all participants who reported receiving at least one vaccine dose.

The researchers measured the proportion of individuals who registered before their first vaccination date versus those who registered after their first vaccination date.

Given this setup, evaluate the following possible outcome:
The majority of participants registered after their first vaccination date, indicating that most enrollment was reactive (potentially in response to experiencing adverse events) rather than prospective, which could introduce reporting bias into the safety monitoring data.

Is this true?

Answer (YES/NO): NO